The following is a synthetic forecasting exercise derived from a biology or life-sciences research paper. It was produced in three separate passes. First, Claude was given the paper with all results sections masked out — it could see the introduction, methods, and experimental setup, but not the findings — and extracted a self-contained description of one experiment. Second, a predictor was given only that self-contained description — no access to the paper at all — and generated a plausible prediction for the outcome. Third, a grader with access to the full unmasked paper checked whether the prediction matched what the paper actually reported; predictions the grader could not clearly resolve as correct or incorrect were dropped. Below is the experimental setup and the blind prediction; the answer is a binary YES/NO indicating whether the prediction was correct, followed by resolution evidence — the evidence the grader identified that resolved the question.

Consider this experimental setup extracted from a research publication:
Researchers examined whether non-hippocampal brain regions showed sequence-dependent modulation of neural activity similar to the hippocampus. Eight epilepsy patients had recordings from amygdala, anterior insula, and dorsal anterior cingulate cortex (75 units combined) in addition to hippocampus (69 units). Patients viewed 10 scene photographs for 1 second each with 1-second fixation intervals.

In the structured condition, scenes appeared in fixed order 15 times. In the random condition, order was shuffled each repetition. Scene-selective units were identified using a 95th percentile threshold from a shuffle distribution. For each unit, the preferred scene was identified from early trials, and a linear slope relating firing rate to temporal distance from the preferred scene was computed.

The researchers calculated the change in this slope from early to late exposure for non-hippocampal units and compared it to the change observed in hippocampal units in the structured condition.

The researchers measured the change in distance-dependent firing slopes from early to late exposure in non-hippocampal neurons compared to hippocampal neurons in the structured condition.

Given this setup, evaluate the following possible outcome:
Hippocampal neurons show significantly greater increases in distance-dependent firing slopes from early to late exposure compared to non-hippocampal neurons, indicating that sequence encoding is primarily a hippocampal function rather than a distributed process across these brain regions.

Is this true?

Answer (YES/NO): NO